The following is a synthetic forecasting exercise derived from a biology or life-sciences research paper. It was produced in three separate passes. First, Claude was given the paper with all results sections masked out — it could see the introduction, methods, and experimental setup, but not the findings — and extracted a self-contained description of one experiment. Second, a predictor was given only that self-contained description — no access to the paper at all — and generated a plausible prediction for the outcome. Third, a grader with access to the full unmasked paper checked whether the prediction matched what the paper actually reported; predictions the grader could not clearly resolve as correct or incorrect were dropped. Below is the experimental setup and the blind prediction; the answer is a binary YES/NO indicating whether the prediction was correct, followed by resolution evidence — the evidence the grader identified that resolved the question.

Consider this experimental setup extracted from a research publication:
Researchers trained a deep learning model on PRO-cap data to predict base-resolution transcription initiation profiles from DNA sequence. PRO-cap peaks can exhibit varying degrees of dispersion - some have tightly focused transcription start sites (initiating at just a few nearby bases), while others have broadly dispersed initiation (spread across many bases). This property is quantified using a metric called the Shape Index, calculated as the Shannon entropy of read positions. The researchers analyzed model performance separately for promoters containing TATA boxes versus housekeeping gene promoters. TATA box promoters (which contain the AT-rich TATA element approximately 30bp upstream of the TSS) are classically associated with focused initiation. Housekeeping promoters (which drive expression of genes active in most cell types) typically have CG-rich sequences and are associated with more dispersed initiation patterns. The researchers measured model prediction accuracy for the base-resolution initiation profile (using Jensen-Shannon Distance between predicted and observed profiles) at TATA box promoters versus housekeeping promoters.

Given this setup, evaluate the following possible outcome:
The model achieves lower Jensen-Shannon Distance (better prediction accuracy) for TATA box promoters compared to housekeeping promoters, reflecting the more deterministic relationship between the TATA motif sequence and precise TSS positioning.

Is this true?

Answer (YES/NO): NO